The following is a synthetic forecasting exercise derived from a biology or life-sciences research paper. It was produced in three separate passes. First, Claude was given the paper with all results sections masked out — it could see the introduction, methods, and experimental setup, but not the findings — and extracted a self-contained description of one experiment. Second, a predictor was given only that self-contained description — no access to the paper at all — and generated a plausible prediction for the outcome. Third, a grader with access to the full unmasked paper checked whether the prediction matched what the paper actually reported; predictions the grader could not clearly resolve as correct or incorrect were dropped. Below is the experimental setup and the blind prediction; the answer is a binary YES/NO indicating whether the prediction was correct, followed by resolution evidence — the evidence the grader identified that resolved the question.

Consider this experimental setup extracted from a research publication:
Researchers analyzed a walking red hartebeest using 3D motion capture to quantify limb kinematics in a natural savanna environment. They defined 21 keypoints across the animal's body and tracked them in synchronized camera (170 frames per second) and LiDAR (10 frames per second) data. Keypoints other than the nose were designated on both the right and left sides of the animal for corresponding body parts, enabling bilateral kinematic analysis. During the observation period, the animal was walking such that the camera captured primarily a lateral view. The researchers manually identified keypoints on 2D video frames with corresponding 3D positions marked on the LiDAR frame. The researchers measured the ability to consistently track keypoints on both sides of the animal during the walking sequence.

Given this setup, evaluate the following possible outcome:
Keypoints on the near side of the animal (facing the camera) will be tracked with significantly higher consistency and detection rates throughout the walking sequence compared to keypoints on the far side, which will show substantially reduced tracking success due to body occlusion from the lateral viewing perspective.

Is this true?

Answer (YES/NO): YES